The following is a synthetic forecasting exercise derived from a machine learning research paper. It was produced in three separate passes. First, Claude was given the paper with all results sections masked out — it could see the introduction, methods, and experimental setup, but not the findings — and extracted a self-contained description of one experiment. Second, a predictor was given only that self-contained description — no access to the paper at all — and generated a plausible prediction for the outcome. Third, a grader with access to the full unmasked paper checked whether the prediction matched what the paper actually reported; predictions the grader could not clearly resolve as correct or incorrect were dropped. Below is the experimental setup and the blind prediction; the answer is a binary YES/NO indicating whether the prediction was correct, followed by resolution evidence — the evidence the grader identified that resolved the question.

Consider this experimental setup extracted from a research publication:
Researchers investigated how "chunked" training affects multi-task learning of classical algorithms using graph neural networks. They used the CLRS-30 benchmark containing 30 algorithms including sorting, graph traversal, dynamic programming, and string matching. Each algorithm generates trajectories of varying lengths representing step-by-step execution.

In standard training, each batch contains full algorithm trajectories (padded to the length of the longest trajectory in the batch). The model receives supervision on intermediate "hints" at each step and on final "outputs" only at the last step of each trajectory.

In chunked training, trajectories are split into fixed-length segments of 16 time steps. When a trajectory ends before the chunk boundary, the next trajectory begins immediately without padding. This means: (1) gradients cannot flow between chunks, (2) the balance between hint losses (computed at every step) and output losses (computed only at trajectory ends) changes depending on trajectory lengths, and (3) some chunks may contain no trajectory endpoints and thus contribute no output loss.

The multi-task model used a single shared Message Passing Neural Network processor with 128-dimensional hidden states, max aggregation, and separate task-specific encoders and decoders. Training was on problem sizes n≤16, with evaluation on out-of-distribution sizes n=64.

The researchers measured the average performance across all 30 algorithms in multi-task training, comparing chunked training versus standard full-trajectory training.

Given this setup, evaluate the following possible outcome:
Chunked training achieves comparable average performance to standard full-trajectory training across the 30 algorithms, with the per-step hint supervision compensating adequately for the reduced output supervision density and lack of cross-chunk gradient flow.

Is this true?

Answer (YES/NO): NO